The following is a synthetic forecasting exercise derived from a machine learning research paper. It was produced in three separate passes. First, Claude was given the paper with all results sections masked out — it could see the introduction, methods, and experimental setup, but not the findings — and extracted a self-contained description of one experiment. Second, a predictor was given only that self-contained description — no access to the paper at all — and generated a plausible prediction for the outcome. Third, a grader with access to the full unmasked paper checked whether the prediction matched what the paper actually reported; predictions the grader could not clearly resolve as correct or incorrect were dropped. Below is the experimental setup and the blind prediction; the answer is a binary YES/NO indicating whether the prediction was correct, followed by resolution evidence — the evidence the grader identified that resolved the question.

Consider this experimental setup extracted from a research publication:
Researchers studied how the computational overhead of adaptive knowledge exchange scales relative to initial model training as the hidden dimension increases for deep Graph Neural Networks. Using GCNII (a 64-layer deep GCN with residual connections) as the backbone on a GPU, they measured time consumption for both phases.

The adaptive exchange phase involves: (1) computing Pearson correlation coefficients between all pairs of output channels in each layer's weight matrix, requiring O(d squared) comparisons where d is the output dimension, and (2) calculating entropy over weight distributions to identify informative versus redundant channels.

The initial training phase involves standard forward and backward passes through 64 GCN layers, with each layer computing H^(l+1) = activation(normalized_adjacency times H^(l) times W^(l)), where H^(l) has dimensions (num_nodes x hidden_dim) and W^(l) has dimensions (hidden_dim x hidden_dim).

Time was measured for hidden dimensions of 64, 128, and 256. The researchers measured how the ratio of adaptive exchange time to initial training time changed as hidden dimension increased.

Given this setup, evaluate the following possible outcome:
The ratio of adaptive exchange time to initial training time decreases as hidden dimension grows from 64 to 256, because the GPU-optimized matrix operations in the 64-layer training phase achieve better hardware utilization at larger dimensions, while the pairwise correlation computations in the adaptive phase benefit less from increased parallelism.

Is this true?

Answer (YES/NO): NO